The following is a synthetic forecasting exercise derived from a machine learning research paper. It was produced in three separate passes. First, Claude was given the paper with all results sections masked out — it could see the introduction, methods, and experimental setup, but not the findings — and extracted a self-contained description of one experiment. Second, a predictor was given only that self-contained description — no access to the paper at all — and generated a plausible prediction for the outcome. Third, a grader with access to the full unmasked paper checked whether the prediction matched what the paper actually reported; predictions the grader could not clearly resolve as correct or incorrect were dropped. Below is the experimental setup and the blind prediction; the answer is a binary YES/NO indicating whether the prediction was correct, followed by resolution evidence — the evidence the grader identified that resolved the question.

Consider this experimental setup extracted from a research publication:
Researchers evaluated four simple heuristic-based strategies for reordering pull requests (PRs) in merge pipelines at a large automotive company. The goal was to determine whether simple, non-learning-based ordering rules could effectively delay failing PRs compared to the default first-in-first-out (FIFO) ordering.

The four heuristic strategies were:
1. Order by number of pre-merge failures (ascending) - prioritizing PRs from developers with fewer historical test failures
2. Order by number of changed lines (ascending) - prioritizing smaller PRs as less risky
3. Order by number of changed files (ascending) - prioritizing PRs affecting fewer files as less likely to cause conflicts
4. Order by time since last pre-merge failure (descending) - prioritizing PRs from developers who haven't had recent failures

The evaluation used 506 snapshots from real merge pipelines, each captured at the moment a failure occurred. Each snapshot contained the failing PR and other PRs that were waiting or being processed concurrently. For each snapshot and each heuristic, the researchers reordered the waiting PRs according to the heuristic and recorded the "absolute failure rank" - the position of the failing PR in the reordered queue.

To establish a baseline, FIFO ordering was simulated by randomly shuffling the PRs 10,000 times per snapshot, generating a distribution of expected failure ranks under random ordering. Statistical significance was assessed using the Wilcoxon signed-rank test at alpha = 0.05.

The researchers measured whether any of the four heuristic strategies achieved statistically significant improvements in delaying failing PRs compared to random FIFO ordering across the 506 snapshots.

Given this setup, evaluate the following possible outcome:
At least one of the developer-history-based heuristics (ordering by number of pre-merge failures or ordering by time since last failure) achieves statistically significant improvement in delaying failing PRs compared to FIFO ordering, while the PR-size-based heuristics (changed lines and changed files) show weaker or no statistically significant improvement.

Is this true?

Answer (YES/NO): NO